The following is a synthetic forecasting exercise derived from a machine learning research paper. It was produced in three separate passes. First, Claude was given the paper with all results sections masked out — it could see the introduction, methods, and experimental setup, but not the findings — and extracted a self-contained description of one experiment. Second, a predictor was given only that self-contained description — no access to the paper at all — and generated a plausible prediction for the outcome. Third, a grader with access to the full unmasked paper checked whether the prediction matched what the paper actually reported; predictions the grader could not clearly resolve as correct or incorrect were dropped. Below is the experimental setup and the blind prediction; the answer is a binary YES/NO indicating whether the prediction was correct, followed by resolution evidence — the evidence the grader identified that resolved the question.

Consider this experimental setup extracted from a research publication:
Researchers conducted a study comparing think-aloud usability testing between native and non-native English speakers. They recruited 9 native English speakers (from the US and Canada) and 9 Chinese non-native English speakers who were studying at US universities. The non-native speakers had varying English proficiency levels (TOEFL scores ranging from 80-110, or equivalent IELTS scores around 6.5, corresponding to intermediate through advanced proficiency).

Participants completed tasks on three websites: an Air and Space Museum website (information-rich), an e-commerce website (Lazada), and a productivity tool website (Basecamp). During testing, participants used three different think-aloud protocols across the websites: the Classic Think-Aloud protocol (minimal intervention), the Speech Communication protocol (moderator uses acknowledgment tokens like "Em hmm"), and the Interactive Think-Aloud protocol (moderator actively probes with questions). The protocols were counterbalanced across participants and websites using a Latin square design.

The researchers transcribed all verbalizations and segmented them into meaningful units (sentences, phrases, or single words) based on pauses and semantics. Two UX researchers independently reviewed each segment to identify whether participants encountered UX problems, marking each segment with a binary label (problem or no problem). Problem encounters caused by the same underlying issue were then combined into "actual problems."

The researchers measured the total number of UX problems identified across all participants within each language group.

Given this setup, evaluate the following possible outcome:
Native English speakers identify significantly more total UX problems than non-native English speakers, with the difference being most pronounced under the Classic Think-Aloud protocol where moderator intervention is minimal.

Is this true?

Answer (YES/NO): NO